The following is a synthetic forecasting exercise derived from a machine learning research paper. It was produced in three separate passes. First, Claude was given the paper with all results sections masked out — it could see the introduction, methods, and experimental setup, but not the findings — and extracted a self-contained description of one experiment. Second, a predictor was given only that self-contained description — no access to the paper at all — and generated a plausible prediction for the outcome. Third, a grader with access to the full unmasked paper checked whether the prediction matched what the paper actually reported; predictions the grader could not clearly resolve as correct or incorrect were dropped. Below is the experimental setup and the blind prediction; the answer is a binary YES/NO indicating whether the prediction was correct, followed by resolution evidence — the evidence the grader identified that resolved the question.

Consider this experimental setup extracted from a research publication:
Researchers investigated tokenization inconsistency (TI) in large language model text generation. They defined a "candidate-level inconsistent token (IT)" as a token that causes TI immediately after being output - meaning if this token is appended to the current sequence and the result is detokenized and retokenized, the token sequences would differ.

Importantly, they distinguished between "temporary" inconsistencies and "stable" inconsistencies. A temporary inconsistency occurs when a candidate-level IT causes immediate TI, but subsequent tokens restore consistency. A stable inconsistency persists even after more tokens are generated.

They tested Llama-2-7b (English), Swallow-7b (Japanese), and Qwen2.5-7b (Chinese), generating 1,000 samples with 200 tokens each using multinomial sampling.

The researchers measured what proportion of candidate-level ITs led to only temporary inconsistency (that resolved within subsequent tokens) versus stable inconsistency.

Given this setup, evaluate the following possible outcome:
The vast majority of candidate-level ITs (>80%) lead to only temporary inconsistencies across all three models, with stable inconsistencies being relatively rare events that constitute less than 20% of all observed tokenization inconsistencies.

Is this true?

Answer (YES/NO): NO